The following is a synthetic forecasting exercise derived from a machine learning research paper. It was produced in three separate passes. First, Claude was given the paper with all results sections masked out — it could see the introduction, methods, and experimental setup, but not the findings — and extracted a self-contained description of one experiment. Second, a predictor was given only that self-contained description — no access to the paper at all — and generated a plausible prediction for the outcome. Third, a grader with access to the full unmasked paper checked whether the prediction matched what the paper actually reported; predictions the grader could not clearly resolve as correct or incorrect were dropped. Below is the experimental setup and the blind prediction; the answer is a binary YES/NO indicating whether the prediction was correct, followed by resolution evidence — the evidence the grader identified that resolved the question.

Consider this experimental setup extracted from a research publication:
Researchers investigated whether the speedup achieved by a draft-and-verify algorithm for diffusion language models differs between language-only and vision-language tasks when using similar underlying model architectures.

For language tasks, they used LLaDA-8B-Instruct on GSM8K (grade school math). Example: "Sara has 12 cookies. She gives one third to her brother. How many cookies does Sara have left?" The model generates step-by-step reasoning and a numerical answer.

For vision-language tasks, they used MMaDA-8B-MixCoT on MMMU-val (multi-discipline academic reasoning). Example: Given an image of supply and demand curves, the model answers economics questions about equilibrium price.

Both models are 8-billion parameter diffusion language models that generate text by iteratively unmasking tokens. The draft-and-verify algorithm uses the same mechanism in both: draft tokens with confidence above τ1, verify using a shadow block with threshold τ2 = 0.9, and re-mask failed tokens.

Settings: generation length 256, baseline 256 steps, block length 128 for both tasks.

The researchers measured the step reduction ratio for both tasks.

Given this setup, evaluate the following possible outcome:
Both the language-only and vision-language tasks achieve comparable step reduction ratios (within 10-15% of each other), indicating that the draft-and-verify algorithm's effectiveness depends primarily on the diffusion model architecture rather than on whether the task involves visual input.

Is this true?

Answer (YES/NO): YES